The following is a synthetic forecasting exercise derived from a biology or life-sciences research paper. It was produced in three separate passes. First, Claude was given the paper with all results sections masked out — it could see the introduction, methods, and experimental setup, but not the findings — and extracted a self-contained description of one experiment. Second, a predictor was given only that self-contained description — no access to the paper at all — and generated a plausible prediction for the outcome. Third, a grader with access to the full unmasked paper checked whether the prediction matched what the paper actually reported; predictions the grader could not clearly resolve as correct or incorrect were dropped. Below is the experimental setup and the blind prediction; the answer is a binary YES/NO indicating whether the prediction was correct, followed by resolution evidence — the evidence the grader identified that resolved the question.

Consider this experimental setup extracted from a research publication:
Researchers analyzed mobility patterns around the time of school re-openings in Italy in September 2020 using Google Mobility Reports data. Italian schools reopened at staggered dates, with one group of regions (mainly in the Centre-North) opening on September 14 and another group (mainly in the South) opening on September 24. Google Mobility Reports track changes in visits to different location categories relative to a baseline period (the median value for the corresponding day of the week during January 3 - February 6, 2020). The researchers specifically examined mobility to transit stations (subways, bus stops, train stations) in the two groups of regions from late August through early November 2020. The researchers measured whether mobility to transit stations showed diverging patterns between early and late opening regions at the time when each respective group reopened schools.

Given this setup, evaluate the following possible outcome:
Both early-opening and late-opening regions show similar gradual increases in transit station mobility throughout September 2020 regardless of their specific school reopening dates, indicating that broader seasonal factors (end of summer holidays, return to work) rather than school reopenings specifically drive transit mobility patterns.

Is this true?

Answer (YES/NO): NO